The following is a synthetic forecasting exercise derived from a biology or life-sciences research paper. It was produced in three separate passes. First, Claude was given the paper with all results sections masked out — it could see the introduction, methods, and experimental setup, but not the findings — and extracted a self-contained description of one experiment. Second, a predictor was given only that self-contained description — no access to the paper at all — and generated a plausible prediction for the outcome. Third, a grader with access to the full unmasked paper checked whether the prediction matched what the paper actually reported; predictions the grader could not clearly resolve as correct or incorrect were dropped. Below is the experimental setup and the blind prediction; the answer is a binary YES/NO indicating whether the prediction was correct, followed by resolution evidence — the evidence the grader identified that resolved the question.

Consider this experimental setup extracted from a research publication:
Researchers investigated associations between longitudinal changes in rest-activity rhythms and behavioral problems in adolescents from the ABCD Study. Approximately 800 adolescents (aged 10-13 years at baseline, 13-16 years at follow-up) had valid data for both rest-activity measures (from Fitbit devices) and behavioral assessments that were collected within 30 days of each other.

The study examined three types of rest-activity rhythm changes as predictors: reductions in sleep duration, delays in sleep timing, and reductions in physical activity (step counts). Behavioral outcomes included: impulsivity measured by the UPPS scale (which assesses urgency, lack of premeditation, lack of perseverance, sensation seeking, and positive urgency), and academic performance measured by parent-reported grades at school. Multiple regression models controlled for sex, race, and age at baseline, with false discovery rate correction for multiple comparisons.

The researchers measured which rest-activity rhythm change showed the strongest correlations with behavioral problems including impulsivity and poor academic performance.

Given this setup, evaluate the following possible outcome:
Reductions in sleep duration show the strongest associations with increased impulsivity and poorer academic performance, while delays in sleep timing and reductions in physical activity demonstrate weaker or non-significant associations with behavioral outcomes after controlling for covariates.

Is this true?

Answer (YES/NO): NO